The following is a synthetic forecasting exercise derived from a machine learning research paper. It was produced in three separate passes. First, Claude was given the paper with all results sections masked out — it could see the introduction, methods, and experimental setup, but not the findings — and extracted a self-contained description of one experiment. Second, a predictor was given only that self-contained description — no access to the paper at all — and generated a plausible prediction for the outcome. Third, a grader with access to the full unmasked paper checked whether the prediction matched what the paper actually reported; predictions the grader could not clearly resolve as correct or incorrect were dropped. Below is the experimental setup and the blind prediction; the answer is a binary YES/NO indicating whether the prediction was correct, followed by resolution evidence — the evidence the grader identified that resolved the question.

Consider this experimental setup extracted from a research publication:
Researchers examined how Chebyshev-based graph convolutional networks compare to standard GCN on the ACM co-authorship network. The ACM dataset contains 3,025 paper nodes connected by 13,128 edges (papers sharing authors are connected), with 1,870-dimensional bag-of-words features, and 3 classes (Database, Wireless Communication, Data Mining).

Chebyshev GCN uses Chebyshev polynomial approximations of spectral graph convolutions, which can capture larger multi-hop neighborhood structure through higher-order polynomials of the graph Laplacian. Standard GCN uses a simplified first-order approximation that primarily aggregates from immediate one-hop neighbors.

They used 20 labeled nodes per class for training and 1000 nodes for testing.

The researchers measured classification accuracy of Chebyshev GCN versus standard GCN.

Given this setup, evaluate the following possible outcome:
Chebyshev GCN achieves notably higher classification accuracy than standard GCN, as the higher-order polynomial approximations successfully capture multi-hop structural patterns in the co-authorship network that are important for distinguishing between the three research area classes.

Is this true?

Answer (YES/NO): NO